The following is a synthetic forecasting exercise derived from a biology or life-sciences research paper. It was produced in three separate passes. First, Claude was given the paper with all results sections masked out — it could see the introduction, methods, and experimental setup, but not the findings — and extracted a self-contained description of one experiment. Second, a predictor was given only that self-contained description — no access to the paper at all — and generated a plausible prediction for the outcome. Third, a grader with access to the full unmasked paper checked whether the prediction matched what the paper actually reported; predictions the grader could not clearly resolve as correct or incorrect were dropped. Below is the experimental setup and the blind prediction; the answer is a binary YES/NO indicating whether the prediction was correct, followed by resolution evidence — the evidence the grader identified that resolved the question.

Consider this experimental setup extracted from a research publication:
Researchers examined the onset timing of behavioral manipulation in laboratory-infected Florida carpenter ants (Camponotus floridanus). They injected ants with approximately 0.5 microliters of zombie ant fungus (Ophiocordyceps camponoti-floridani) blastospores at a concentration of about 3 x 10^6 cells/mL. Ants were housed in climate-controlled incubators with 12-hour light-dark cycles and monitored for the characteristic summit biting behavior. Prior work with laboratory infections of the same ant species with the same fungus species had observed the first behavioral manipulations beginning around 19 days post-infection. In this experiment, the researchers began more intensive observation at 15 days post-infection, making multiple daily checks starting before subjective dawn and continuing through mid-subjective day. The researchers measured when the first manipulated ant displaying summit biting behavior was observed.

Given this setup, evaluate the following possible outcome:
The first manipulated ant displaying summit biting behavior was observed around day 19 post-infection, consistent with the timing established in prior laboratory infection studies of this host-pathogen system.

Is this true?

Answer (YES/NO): NO